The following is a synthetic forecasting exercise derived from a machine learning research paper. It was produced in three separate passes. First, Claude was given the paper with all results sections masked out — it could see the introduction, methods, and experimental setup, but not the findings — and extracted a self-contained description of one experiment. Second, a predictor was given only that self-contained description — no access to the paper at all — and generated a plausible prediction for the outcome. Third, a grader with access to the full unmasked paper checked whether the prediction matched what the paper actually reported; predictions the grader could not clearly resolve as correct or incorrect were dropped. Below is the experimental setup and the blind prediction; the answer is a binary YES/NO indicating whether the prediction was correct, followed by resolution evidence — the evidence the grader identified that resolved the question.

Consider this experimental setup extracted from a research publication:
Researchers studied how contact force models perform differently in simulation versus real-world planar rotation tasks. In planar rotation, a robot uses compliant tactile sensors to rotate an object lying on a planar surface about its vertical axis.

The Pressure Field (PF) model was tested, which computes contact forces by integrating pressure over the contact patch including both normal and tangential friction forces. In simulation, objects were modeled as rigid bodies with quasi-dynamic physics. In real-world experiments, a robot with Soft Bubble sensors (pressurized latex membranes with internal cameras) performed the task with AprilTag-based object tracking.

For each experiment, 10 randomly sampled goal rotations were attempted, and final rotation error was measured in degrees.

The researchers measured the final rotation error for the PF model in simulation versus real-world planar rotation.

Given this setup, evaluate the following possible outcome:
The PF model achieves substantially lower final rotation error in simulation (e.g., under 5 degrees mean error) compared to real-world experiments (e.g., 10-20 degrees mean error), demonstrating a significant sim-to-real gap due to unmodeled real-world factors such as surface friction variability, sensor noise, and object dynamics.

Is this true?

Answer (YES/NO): YES